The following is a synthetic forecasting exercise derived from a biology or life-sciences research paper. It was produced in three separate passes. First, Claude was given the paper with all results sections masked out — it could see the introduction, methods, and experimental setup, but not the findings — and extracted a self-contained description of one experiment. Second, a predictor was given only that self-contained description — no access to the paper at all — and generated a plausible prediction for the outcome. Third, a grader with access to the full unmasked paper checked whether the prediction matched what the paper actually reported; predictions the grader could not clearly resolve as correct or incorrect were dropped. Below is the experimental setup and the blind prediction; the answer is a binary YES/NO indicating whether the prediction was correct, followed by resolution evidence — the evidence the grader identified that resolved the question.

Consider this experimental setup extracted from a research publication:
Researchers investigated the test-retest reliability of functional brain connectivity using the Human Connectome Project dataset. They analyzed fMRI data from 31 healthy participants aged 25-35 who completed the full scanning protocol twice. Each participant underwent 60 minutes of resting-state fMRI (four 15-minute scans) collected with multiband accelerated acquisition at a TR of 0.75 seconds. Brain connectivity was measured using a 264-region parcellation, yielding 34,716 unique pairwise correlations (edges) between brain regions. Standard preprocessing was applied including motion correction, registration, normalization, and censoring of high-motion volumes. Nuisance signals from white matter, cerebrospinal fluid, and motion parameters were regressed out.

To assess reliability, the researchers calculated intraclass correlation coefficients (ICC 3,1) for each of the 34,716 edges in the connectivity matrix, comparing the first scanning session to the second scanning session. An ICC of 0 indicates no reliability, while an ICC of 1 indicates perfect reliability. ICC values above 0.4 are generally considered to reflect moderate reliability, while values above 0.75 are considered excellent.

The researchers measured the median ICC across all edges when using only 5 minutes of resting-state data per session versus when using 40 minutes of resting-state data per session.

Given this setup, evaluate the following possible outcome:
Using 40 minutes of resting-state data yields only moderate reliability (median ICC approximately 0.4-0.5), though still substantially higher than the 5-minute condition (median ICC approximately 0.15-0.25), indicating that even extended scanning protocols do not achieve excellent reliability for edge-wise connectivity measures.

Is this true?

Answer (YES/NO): NO